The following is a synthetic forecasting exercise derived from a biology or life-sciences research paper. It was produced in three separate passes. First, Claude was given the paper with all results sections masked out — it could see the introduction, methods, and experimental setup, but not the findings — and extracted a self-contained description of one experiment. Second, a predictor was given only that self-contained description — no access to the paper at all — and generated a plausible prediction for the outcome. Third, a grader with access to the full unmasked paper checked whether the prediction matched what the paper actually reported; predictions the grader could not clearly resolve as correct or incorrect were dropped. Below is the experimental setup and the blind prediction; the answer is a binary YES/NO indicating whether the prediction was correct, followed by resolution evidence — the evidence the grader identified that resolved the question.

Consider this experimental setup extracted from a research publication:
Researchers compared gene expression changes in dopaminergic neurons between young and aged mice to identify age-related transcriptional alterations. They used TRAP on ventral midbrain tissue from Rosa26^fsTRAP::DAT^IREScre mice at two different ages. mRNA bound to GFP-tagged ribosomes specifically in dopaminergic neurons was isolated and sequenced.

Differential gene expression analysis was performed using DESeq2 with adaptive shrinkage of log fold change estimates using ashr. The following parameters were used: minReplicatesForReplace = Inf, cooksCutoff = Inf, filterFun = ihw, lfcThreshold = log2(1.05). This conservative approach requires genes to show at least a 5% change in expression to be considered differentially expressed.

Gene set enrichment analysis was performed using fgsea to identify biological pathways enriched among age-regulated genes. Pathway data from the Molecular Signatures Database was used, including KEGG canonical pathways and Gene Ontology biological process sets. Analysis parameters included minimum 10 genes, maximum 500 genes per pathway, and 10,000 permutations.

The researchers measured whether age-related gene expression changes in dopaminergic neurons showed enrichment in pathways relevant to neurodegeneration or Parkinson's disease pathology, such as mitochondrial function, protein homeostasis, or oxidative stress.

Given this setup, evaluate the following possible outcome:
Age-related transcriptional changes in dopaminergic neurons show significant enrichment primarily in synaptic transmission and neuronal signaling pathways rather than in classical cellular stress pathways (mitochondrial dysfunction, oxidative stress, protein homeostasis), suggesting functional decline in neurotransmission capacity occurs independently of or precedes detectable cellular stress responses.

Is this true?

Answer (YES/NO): NO